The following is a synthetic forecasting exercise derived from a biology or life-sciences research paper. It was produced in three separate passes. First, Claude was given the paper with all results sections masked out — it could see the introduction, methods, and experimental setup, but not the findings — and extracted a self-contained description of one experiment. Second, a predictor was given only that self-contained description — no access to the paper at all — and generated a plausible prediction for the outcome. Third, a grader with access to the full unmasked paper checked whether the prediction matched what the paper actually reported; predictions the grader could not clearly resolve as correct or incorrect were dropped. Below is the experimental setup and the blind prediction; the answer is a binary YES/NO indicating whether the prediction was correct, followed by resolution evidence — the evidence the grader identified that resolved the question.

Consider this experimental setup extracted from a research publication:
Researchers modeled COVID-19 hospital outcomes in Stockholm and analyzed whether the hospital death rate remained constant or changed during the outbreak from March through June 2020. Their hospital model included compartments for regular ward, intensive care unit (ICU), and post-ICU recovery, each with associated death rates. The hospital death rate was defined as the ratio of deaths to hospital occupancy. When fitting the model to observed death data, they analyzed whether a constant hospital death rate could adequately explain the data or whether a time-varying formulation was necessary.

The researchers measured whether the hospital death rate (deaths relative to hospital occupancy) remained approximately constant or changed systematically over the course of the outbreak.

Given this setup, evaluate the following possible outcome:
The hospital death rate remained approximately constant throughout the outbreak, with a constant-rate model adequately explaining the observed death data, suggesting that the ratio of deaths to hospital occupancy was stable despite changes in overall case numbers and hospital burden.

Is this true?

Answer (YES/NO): NO